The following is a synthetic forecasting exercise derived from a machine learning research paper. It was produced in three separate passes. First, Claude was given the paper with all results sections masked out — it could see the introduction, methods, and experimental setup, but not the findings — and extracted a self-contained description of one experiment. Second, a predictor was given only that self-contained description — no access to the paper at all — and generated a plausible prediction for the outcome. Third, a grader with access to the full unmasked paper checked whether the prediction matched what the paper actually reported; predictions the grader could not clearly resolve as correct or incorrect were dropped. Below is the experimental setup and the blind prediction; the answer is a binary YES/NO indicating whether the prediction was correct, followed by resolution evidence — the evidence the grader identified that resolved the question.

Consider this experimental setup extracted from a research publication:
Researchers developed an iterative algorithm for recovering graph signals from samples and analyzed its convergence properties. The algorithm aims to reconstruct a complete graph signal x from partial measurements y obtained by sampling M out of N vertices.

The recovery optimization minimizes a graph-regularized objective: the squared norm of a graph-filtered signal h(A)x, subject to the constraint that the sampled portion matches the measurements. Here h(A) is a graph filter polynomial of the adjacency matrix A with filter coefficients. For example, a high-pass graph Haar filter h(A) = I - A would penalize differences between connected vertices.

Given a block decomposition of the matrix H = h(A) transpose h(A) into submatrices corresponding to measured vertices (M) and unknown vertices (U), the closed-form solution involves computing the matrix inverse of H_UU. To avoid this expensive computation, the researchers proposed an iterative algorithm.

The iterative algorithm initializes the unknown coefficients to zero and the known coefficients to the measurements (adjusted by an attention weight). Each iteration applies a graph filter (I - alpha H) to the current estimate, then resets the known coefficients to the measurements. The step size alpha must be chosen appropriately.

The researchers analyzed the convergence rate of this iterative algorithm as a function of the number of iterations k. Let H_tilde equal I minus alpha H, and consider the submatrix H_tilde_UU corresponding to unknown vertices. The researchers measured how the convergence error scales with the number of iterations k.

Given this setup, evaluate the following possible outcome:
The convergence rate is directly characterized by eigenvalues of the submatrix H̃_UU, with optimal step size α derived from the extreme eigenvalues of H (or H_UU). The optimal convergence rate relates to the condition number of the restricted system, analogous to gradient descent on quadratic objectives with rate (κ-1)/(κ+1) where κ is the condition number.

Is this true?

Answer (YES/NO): NO